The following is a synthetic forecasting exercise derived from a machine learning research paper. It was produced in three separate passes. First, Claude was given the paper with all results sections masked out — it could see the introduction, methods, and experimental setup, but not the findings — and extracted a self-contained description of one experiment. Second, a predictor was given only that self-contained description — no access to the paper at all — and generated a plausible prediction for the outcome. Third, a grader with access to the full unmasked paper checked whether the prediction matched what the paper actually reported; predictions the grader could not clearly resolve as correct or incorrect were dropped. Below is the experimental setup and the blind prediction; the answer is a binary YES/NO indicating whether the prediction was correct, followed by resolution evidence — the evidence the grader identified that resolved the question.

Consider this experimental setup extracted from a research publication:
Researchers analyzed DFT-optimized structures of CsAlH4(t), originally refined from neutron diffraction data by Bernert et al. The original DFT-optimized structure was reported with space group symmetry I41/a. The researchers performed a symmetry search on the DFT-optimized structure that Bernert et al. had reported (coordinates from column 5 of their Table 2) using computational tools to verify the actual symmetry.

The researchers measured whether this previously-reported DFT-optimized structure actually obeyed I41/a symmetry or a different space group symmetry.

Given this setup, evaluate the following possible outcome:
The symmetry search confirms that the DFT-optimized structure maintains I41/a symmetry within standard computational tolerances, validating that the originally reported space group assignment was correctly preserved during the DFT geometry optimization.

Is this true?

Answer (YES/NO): NO